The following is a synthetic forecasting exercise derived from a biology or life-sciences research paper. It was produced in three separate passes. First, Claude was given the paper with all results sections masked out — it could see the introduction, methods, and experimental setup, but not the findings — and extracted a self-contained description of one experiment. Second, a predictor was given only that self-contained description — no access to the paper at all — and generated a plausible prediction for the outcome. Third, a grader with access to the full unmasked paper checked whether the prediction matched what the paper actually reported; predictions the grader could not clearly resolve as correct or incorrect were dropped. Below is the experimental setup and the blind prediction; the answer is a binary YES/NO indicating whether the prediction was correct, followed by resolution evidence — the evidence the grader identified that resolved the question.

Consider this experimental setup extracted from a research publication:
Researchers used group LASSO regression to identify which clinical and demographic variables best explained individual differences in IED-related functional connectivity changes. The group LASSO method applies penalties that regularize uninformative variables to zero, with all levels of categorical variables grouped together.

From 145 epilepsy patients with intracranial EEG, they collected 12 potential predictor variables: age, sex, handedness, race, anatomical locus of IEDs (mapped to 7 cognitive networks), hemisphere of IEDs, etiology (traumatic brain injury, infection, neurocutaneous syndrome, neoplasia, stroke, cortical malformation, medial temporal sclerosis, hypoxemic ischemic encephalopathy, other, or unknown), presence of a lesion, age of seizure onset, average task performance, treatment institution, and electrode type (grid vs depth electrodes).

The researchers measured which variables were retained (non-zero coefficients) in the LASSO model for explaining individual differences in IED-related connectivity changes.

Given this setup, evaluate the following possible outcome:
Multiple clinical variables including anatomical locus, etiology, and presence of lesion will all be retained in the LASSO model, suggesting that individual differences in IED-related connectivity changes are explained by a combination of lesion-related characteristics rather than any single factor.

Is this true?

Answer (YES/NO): NO